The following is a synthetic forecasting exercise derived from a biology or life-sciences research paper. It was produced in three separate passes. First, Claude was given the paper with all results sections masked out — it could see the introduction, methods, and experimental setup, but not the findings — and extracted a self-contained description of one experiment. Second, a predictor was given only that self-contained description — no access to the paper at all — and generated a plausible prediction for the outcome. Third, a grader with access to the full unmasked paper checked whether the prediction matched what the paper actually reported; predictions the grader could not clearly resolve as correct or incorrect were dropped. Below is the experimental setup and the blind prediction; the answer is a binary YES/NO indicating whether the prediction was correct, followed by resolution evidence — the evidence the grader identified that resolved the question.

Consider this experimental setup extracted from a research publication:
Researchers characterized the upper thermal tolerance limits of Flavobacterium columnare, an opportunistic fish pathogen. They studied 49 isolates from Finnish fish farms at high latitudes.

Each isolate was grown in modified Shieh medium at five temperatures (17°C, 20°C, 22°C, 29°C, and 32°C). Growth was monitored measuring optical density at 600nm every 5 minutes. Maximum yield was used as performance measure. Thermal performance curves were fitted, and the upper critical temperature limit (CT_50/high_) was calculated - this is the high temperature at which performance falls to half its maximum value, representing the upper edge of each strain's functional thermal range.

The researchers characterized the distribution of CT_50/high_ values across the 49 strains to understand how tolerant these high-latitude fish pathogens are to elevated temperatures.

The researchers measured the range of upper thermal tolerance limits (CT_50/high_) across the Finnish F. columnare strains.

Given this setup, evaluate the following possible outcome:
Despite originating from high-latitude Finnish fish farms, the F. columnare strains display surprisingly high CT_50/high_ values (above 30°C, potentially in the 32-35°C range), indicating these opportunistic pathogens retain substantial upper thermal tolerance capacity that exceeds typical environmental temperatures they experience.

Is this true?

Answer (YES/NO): YES